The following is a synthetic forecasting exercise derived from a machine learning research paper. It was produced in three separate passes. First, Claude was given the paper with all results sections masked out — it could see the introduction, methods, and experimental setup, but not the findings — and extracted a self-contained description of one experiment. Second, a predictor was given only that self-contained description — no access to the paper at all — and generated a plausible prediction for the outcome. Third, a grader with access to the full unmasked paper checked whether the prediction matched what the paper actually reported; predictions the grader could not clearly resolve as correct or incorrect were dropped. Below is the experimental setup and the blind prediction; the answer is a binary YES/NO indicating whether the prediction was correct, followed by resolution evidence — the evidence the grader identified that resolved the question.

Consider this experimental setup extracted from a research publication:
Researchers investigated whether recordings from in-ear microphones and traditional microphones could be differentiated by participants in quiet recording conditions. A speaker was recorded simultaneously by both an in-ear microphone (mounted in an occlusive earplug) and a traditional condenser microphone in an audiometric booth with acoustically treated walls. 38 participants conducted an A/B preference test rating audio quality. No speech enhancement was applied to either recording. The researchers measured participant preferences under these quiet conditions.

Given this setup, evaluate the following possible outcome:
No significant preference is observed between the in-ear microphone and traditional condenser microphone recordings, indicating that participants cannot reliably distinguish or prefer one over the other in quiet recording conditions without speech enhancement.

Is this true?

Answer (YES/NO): NO